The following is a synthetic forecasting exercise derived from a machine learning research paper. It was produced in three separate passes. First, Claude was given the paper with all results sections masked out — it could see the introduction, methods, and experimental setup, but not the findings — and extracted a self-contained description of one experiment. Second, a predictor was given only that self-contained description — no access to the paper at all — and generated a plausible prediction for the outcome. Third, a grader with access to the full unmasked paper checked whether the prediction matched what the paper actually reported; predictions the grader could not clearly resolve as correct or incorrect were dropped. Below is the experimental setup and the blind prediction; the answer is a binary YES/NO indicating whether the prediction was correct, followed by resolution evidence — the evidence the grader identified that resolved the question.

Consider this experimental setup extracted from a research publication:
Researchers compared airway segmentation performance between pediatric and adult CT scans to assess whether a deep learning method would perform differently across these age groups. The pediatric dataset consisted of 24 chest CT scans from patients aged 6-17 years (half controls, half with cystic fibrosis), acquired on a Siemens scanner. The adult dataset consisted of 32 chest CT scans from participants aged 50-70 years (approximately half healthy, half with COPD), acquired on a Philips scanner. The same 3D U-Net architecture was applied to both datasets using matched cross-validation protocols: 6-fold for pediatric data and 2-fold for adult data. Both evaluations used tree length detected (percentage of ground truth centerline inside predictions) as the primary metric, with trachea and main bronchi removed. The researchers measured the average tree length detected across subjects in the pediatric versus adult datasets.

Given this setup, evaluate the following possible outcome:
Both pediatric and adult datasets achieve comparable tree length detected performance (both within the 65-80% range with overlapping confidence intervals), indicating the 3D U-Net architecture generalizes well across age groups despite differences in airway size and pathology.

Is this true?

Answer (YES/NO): NO